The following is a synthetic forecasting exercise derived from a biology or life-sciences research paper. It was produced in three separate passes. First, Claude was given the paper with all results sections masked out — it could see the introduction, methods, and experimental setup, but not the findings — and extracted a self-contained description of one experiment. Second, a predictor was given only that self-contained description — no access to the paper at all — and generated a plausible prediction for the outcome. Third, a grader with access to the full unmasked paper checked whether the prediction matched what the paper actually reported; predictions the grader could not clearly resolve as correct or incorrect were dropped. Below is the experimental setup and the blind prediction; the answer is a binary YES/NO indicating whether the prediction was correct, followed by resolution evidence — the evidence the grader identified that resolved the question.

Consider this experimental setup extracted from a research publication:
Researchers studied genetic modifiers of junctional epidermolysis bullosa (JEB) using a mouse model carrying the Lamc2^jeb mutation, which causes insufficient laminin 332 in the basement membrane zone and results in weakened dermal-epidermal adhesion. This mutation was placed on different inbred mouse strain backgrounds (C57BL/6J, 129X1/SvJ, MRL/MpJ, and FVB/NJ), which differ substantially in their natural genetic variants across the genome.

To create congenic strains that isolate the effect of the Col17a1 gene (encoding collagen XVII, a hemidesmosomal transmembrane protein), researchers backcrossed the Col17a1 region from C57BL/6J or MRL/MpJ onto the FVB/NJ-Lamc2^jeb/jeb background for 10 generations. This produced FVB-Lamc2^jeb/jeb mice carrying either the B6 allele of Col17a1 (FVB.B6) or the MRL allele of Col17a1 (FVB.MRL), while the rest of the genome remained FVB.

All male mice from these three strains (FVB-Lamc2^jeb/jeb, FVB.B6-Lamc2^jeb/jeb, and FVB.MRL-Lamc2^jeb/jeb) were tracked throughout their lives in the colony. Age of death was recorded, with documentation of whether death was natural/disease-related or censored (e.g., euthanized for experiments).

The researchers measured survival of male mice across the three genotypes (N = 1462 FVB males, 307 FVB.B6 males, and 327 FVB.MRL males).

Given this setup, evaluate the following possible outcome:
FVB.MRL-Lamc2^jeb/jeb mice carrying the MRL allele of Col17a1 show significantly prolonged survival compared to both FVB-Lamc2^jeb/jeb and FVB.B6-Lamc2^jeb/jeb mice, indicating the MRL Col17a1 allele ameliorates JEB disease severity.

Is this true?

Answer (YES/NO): NO